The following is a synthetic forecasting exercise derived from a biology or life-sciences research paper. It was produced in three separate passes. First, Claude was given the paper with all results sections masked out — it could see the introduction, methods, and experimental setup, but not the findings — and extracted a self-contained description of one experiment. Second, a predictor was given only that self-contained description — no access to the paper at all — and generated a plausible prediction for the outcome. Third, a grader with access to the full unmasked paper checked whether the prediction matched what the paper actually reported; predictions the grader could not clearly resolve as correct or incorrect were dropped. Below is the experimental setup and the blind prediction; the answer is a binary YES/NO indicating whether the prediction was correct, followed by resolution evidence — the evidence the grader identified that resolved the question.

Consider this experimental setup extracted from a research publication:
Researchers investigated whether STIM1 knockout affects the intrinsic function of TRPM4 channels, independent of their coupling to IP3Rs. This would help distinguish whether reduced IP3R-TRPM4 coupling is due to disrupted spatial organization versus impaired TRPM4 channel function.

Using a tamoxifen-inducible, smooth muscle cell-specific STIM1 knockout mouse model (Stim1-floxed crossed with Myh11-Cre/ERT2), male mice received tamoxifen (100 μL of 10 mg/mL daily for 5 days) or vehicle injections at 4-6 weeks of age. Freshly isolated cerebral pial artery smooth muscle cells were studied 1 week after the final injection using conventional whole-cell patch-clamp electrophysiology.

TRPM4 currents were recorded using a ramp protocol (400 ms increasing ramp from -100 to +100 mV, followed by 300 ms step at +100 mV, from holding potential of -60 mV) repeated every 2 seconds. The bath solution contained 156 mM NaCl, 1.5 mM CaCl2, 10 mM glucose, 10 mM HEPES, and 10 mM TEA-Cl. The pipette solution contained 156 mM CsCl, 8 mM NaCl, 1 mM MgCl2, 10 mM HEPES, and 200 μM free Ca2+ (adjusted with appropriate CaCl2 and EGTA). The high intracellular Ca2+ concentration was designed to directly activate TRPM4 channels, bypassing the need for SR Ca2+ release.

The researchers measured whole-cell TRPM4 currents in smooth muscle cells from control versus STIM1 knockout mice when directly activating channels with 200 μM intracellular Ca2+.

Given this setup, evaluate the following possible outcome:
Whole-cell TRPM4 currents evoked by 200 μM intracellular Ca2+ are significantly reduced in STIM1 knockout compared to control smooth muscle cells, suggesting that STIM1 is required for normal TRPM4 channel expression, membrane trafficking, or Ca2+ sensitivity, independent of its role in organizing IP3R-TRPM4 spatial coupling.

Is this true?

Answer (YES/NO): NO